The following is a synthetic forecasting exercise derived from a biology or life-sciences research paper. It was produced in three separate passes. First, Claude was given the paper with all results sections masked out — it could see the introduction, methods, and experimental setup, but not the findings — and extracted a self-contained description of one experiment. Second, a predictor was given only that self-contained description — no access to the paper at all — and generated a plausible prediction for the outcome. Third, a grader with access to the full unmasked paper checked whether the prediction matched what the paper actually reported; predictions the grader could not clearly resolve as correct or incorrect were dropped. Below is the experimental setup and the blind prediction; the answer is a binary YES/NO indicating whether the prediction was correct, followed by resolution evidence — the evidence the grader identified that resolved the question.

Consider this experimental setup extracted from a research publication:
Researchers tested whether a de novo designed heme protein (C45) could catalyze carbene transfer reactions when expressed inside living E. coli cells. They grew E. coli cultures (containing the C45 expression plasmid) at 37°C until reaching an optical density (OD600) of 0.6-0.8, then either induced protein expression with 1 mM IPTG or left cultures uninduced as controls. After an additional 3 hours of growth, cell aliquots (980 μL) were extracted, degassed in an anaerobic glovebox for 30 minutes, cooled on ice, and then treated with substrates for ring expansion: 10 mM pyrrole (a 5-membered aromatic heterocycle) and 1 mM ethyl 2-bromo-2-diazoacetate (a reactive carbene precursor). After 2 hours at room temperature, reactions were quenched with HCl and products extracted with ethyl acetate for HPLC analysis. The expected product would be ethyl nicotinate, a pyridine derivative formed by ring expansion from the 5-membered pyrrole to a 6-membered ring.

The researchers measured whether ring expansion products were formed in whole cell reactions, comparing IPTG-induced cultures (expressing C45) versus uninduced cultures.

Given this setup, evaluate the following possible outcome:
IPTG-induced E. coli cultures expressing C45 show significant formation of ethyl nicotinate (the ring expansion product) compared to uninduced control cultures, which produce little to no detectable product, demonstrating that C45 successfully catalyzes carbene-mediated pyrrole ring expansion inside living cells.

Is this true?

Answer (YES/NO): YES